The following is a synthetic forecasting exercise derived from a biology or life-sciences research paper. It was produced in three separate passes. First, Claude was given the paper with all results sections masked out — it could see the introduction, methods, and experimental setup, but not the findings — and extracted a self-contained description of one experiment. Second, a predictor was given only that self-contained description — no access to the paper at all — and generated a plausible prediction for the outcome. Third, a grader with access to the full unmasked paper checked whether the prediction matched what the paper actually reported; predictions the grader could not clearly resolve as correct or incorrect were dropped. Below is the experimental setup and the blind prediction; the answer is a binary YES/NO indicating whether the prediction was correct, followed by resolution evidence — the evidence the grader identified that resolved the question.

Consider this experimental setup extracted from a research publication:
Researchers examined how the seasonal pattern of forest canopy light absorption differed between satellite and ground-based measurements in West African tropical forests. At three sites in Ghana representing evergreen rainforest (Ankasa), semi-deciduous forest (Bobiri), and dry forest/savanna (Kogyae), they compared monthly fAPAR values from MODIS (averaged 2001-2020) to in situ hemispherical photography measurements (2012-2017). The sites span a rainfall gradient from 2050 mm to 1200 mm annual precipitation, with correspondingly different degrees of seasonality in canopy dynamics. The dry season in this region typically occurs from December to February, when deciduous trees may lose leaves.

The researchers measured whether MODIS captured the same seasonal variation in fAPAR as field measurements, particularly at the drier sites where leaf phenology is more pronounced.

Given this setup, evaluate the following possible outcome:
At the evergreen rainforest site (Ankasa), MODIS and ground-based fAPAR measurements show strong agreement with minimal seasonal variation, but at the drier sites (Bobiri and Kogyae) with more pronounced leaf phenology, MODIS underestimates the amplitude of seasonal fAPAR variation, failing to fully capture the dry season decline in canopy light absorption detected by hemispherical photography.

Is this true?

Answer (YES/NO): NO